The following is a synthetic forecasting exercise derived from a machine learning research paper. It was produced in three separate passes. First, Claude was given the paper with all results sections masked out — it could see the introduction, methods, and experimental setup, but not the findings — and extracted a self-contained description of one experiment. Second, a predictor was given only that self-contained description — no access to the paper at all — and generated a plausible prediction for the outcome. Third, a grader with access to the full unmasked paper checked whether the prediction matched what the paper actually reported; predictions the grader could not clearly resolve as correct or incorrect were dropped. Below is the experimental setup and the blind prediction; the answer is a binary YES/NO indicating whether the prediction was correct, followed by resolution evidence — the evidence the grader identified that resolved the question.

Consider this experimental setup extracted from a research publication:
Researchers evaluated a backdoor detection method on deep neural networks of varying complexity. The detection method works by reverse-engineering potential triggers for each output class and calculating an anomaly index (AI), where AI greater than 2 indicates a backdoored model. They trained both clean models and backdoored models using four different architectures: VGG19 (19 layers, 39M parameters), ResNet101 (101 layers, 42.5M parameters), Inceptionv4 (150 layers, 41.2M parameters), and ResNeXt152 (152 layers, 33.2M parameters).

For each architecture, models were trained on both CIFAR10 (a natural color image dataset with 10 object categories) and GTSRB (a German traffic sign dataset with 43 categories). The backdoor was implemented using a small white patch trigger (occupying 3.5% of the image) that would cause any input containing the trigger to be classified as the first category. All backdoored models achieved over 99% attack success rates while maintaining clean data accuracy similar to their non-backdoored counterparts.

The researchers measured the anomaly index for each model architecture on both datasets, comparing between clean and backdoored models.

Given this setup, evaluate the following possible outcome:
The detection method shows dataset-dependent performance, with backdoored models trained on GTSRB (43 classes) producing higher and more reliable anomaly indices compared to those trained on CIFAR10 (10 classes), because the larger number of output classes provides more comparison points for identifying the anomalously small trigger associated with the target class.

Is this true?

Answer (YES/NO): NO